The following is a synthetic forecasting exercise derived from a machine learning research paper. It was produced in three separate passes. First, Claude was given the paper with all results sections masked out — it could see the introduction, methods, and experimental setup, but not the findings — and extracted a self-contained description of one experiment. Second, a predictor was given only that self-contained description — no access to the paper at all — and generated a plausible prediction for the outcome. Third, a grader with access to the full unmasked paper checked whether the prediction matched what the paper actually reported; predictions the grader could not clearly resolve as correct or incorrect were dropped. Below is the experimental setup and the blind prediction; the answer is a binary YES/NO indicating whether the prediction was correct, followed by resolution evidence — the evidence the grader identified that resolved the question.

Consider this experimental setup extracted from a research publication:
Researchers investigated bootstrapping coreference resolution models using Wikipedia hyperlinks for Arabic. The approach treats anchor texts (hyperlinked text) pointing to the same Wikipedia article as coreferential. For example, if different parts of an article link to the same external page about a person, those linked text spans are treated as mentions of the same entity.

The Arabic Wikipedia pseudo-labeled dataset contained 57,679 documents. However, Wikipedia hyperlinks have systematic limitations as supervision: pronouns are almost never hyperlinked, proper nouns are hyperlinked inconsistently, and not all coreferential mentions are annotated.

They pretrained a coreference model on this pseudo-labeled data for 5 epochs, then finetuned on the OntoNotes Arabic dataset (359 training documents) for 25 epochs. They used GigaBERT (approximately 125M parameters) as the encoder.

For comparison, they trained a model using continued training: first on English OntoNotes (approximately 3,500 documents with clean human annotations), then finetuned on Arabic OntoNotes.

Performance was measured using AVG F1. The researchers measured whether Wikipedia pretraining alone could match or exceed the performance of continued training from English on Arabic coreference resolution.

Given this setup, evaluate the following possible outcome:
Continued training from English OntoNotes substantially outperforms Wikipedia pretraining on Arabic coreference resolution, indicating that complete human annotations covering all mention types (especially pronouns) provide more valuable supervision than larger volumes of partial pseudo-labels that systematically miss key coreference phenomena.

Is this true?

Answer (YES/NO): YES